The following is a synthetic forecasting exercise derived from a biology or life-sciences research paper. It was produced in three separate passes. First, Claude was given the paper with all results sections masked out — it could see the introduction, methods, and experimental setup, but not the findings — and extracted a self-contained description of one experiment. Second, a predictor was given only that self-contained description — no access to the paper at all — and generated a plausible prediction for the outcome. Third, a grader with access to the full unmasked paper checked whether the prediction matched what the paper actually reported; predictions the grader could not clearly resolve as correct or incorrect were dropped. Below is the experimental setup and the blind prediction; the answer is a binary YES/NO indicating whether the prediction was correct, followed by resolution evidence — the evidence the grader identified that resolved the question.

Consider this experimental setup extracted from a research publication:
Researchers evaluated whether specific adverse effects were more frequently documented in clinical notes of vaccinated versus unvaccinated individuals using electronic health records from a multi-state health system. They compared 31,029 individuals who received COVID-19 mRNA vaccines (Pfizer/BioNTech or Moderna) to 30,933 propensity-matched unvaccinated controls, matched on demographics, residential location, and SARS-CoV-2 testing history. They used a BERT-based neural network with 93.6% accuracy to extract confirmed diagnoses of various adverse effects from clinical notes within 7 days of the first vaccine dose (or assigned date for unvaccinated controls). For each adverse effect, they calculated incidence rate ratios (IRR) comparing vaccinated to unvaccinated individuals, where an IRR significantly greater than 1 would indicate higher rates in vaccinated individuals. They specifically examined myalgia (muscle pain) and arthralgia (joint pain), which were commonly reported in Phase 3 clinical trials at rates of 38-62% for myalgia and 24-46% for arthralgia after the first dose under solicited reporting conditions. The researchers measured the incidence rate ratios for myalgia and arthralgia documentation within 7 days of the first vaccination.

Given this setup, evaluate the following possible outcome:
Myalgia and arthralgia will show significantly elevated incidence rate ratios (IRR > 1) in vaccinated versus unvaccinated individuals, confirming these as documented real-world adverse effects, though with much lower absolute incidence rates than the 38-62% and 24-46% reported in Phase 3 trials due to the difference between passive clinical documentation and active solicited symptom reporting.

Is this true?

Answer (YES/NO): NO